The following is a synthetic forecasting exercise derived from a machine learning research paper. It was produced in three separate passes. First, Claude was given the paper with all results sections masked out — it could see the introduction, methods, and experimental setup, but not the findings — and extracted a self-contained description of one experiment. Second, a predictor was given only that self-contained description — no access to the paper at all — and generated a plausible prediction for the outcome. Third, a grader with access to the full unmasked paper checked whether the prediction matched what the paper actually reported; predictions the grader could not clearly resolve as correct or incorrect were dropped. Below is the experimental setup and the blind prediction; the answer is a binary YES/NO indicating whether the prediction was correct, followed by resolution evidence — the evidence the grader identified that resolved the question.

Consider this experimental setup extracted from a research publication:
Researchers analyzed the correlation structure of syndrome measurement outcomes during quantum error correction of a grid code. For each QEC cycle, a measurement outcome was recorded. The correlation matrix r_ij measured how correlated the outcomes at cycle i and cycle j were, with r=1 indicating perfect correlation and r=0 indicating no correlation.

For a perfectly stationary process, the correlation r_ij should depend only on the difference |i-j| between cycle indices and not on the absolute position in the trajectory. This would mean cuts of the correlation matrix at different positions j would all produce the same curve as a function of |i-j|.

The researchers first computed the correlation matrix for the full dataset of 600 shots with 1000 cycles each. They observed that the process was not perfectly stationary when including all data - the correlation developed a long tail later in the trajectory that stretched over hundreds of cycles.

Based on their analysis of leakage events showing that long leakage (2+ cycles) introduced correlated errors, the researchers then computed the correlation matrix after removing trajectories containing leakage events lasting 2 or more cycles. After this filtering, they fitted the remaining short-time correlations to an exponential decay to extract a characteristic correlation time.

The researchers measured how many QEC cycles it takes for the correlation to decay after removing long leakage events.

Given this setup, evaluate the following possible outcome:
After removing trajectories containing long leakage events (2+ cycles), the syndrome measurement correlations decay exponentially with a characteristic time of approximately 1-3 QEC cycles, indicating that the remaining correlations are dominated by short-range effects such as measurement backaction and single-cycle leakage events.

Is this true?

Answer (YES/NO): YES